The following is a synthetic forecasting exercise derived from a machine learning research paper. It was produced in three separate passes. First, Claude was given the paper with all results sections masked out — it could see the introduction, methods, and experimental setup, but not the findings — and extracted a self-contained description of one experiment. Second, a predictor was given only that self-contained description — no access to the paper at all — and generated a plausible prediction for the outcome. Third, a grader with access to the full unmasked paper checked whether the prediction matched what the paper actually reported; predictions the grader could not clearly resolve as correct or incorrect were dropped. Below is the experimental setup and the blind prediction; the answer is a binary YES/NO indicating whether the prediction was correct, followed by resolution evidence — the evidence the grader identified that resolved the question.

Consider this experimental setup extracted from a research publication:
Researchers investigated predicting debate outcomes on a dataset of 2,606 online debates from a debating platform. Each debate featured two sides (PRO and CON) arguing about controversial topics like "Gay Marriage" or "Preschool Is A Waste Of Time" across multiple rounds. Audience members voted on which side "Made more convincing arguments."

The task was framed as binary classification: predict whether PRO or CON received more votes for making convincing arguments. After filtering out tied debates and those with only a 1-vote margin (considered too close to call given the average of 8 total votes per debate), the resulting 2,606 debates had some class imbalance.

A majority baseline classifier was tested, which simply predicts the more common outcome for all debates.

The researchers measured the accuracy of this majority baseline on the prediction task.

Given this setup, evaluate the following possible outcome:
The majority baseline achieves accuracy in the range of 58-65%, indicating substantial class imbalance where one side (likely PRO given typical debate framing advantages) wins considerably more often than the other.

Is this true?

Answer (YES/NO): YES